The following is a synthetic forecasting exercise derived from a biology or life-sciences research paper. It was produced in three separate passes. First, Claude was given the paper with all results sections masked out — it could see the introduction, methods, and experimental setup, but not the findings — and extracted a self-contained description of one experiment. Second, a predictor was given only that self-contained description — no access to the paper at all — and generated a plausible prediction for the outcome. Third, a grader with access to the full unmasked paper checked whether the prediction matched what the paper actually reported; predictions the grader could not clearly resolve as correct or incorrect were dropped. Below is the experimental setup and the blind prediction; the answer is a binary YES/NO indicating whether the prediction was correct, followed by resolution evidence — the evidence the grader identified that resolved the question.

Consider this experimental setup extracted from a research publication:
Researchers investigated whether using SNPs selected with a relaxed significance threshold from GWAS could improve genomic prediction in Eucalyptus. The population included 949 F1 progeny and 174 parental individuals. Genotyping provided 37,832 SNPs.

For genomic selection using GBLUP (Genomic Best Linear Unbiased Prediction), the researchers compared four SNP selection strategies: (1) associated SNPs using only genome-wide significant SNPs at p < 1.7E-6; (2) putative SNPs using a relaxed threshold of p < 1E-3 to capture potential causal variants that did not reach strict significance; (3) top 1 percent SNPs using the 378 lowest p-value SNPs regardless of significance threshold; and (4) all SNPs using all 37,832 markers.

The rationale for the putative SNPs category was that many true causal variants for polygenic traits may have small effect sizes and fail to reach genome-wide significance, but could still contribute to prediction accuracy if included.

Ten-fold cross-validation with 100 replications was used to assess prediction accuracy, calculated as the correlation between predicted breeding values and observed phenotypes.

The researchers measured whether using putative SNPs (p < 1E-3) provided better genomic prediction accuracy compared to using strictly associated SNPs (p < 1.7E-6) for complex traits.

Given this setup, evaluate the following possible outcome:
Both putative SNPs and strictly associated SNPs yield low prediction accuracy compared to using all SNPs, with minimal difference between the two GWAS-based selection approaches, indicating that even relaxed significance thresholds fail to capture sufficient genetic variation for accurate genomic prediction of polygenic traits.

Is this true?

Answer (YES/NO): NO